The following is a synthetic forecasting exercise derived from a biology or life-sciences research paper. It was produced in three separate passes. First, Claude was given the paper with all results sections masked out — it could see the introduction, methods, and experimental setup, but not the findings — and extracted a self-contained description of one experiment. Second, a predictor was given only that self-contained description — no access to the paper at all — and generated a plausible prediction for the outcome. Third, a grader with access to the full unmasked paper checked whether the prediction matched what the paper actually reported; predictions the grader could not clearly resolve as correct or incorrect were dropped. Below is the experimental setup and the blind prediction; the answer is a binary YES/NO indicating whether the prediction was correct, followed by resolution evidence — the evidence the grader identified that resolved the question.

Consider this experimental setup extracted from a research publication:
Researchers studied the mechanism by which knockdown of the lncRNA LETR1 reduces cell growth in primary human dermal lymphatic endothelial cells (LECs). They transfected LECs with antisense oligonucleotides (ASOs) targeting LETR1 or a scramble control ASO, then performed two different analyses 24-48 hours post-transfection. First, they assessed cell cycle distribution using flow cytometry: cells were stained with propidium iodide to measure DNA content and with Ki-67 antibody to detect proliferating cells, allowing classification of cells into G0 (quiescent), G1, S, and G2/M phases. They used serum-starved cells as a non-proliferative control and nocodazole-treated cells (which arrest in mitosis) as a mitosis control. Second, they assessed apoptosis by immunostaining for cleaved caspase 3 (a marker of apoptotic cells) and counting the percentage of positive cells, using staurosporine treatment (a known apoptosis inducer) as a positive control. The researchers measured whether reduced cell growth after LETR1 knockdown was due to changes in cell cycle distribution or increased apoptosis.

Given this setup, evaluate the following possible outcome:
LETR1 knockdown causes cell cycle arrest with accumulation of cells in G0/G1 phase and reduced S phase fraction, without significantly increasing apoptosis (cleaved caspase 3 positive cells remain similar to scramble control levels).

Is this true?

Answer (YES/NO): YES